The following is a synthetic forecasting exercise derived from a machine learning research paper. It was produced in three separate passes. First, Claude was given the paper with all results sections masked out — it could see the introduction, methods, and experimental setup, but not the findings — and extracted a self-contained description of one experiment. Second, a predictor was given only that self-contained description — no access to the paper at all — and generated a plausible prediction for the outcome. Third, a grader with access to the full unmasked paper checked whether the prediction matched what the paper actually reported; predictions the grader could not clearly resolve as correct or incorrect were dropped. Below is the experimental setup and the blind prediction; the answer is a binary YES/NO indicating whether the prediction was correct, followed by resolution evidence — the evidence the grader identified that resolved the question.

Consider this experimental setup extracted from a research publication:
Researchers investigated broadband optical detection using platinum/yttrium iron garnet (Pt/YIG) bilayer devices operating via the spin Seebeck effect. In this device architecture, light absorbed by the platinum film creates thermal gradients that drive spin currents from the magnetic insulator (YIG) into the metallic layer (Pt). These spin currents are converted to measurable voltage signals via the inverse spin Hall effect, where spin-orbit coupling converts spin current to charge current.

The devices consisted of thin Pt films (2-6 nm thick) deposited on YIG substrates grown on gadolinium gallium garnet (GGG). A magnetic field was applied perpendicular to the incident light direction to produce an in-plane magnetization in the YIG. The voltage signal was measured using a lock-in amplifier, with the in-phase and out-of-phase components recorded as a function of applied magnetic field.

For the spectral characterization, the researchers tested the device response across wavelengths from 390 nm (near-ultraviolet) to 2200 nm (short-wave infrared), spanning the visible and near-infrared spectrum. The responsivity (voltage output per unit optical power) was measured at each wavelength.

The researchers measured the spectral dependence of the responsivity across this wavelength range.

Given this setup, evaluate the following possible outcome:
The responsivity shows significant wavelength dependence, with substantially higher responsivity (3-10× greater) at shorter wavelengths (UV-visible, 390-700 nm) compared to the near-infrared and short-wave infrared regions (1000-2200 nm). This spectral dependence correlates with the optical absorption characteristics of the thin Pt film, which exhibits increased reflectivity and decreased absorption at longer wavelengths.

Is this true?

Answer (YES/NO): NO